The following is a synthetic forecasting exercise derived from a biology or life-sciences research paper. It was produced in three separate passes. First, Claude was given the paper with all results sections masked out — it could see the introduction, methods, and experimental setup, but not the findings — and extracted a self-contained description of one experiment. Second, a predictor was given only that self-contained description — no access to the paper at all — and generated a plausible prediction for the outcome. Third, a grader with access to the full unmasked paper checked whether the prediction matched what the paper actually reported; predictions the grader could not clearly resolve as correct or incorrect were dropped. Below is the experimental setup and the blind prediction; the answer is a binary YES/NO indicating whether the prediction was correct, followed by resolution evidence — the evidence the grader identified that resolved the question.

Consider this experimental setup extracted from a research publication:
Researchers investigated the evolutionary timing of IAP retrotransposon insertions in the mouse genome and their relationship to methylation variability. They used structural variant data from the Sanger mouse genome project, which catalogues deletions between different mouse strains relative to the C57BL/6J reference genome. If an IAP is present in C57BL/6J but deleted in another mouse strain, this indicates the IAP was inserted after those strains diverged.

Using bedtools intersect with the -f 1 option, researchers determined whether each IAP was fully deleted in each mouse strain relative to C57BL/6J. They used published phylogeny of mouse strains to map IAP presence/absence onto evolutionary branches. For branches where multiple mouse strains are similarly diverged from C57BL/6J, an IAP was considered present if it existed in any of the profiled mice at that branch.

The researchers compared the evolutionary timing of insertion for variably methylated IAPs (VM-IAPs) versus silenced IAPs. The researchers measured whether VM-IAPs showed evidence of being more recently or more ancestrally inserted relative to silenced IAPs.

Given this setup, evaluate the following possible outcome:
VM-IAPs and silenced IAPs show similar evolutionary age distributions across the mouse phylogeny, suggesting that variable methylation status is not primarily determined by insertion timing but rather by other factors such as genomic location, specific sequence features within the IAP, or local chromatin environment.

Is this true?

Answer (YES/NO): NO